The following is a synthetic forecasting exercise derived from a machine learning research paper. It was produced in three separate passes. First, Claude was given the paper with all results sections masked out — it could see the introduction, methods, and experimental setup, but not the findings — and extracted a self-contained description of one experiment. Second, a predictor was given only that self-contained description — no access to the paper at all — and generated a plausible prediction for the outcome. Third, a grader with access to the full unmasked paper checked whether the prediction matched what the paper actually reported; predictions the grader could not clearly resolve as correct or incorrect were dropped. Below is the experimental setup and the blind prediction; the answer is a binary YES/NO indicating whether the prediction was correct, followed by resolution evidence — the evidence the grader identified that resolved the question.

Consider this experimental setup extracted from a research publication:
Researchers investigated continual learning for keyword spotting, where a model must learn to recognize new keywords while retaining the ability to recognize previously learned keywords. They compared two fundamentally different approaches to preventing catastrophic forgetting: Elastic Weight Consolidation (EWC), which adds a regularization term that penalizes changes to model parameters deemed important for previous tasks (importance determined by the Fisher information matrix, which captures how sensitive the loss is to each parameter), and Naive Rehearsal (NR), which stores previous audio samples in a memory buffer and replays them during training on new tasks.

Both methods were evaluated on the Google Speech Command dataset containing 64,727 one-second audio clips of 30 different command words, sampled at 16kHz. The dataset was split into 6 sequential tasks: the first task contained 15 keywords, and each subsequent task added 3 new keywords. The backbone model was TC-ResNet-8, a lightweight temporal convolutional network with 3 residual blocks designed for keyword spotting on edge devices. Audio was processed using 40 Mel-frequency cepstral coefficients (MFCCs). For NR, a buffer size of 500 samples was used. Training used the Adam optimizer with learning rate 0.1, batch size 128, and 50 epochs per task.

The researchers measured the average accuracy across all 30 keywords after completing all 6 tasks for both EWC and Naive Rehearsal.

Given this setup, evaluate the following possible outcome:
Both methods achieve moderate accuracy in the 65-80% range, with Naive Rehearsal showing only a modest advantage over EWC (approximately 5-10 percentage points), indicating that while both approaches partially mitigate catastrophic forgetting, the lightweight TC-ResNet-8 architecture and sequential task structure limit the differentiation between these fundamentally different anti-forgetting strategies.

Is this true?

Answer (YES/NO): NO